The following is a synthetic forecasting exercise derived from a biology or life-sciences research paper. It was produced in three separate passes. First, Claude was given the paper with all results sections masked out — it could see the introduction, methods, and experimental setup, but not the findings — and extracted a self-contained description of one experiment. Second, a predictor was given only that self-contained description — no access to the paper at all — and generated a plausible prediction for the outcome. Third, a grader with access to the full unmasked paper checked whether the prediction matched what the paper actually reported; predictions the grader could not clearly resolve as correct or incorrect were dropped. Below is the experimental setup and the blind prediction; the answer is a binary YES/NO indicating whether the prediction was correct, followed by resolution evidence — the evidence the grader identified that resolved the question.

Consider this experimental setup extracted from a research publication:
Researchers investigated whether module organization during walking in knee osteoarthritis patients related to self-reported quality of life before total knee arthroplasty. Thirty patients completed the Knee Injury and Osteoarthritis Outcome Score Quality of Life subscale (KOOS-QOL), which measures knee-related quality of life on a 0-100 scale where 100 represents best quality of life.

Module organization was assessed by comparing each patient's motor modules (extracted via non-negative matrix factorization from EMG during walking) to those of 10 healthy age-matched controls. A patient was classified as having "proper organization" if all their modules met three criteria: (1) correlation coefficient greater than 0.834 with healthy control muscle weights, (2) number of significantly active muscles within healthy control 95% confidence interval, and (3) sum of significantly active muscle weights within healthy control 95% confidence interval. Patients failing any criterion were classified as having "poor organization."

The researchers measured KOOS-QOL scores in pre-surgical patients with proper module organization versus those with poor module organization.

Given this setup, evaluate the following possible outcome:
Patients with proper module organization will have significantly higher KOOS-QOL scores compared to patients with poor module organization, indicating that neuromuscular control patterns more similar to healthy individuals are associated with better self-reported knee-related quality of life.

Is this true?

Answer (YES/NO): NO